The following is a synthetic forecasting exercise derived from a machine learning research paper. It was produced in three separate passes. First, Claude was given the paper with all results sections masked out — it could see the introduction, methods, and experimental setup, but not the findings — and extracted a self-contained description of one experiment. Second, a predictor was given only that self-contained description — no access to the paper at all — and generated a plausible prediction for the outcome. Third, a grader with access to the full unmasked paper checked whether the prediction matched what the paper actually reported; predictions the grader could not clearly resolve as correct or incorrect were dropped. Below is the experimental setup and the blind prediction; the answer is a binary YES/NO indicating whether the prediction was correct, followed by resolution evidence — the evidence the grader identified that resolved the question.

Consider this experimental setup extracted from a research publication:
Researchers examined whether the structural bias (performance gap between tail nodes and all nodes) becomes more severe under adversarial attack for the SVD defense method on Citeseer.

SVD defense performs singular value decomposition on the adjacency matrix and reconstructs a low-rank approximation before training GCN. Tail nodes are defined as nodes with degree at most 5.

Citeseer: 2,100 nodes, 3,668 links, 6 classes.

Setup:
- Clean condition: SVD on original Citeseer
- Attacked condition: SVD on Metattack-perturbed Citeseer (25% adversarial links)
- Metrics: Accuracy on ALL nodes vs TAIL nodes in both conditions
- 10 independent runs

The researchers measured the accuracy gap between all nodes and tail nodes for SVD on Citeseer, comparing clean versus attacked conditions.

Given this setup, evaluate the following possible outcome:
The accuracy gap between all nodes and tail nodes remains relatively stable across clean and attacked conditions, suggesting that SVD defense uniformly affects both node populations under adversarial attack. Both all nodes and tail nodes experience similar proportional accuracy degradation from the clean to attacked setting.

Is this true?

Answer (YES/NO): NO